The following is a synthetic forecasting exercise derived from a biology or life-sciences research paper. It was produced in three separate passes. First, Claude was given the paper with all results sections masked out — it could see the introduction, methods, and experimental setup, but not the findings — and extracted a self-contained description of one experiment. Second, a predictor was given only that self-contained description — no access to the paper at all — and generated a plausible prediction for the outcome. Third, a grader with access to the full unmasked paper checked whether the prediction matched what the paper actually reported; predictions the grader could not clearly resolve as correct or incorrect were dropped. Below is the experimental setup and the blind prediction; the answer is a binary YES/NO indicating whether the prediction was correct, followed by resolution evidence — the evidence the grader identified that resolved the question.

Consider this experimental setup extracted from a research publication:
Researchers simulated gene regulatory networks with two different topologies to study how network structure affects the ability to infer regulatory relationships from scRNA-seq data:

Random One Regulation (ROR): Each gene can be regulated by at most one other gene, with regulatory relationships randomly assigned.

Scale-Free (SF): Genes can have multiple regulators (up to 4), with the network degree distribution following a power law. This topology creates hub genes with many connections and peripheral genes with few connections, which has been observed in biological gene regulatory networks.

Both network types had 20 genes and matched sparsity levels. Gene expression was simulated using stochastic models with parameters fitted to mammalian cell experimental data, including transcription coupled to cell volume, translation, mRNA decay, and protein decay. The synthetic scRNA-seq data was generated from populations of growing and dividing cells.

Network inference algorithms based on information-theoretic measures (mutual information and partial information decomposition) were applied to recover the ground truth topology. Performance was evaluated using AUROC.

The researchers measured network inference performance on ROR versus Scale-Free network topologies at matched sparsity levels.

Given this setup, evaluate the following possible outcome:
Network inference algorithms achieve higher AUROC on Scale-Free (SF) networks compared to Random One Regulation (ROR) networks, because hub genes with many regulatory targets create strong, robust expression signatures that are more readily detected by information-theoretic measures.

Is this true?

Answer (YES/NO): NO